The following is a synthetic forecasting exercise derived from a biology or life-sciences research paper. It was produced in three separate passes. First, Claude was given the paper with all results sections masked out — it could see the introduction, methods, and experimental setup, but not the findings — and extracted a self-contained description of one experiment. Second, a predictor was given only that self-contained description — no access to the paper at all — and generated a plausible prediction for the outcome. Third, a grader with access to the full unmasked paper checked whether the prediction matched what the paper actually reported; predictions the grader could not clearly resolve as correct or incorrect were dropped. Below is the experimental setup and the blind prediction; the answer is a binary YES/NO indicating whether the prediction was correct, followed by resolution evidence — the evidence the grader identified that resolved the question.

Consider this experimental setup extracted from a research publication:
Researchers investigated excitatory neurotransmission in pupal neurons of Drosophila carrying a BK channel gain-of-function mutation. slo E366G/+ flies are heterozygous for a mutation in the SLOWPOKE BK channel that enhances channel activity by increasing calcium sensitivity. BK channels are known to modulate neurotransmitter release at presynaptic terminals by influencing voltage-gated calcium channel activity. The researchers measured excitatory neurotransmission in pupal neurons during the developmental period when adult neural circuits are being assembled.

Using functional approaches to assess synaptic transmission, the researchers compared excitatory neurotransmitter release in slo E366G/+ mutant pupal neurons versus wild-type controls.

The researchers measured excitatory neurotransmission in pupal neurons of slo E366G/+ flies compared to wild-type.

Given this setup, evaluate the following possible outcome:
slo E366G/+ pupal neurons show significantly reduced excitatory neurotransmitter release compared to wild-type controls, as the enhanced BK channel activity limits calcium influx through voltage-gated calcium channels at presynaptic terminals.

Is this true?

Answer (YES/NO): YES